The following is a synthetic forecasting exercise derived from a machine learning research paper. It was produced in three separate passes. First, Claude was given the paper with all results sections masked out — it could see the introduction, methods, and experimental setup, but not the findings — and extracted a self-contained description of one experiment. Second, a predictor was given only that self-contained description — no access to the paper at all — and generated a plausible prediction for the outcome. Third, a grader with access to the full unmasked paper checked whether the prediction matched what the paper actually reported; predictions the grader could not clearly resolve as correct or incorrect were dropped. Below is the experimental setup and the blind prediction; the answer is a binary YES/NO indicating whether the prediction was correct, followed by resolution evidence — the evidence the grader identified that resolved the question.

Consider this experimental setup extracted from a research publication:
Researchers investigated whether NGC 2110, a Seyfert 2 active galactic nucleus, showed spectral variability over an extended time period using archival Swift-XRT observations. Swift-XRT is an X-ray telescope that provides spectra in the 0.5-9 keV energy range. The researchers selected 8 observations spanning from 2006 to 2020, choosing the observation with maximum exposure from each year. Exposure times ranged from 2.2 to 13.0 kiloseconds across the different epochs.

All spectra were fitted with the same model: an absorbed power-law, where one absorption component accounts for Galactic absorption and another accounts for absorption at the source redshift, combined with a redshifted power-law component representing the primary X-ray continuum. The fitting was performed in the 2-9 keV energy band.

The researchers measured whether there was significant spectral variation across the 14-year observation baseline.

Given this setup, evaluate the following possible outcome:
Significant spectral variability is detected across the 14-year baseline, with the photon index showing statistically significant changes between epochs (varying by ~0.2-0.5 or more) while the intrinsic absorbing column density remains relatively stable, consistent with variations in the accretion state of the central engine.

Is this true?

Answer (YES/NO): NO